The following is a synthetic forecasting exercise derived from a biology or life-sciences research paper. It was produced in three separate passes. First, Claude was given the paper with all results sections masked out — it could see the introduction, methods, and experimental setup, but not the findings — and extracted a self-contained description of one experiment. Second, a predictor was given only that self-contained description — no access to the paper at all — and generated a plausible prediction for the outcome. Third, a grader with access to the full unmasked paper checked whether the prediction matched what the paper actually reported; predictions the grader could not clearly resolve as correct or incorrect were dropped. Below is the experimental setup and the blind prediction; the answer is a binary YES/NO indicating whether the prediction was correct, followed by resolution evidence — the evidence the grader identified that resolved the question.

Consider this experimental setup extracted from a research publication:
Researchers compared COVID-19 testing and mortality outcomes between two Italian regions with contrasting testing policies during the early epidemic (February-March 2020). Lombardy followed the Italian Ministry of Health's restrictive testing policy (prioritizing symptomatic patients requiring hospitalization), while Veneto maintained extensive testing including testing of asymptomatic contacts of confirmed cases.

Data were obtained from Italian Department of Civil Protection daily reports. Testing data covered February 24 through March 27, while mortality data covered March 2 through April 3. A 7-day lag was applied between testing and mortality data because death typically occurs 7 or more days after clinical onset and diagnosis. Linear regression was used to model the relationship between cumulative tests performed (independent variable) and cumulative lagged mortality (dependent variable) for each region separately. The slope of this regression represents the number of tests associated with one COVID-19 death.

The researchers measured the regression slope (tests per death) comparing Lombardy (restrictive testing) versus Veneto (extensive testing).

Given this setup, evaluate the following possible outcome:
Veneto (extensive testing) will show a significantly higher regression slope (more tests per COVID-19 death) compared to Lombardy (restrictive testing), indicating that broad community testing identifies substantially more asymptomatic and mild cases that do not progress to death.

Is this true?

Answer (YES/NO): YES